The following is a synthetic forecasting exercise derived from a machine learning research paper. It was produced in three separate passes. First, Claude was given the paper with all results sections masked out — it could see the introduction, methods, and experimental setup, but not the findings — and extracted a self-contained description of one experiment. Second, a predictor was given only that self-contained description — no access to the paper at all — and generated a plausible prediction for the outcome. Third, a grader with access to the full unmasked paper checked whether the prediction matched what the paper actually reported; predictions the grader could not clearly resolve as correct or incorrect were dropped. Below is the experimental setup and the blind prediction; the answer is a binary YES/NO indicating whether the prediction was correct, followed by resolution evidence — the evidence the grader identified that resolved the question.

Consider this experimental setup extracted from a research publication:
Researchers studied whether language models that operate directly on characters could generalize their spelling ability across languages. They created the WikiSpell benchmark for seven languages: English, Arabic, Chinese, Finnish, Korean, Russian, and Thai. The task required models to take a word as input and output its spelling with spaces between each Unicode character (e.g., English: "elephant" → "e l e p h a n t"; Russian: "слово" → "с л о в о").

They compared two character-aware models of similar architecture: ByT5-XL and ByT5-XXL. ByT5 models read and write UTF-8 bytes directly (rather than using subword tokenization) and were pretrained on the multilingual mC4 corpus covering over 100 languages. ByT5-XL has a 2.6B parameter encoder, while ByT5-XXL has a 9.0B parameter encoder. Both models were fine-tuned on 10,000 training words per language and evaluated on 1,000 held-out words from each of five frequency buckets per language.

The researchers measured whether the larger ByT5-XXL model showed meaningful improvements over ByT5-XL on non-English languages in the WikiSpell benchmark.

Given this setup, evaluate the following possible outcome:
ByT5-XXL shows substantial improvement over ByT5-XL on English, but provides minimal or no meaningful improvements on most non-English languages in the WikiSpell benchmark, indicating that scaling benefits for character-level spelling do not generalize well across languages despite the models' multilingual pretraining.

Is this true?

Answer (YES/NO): NO